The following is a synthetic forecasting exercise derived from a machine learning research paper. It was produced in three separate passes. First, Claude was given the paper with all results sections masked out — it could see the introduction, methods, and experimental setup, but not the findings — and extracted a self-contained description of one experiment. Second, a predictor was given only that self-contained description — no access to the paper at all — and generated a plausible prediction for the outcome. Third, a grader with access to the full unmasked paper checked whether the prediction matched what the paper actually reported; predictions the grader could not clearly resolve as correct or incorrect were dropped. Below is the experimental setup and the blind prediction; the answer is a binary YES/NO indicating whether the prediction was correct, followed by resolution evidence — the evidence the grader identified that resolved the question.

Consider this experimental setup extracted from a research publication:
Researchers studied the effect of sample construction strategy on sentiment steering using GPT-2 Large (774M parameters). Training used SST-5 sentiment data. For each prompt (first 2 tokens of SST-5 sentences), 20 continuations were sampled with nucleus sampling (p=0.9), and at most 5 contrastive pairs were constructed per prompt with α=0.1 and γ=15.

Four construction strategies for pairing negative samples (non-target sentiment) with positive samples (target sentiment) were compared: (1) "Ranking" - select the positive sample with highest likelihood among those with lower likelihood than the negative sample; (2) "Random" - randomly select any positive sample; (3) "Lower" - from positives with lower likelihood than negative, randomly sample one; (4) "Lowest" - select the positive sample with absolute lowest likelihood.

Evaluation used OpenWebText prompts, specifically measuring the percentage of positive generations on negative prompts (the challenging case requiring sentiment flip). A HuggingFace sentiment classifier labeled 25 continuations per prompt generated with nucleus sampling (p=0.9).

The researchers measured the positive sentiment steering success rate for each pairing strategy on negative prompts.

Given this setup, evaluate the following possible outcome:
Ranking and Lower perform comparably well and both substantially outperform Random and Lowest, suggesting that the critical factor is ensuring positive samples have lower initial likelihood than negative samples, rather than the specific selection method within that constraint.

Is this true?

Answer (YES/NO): NO